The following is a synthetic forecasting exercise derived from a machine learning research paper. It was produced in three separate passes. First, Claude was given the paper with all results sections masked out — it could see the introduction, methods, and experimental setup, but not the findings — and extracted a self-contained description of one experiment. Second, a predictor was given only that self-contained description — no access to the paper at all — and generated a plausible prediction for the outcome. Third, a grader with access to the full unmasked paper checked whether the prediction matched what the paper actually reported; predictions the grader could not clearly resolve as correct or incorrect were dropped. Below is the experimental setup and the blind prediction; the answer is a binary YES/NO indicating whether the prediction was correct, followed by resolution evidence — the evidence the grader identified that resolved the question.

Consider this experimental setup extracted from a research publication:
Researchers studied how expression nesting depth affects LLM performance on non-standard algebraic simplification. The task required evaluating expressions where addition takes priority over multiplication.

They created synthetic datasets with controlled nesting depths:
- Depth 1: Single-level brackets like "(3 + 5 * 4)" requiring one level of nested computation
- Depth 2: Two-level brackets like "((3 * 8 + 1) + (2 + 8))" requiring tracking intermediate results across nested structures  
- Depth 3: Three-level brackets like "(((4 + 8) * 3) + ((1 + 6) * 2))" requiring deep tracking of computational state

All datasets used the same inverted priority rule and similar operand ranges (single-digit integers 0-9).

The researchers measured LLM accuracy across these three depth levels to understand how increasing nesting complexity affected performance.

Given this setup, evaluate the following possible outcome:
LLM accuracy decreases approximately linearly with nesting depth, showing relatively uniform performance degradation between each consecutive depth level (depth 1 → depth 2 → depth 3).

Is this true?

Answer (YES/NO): NO